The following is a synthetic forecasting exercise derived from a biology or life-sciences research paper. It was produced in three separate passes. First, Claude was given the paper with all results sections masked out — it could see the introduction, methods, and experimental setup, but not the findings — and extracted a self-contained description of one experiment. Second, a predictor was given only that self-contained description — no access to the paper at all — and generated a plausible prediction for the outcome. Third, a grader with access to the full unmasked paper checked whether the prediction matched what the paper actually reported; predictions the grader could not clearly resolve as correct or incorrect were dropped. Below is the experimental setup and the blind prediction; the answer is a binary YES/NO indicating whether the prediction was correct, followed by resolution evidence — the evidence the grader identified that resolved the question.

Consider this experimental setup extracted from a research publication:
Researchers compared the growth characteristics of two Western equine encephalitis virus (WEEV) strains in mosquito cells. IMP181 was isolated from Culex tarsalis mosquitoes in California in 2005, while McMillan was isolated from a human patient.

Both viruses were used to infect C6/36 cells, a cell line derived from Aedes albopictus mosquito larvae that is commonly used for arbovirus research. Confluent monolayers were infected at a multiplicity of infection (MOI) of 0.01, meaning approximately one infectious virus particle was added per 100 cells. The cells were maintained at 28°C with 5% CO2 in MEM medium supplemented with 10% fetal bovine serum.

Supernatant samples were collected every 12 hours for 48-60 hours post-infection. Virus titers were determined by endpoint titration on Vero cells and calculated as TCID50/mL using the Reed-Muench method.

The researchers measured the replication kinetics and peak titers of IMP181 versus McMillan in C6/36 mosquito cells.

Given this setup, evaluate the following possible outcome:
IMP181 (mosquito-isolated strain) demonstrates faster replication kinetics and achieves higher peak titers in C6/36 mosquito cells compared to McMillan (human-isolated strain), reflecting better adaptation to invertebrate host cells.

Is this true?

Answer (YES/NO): NO